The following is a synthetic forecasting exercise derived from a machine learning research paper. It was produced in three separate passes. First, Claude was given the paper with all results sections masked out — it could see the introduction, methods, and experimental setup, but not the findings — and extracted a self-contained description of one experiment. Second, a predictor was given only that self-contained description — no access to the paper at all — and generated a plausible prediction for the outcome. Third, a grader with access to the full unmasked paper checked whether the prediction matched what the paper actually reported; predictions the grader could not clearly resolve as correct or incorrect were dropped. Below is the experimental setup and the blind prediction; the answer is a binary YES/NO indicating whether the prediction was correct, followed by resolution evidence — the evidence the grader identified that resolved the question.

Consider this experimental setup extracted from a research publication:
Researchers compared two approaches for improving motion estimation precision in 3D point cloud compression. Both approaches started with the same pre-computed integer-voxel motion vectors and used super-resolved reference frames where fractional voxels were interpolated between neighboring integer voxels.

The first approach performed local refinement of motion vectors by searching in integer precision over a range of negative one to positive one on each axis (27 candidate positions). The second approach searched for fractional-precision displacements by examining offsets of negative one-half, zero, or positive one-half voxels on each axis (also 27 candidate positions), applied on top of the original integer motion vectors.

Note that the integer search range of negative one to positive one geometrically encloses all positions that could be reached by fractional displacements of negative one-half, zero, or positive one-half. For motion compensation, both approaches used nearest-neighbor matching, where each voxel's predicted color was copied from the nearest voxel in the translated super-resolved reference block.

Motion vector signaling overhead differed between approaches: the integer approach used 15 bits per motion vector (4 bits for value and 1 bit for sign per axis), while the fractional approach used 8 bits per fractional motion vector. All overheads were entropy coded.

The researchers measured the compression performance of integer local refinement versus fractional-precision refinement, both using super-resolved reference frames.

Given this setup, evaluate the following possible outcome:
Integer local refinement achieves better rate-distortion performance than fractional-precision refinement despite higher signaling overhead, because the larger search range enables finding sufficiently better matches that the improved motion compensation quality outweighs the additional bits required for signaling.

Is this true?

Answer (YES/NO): NO